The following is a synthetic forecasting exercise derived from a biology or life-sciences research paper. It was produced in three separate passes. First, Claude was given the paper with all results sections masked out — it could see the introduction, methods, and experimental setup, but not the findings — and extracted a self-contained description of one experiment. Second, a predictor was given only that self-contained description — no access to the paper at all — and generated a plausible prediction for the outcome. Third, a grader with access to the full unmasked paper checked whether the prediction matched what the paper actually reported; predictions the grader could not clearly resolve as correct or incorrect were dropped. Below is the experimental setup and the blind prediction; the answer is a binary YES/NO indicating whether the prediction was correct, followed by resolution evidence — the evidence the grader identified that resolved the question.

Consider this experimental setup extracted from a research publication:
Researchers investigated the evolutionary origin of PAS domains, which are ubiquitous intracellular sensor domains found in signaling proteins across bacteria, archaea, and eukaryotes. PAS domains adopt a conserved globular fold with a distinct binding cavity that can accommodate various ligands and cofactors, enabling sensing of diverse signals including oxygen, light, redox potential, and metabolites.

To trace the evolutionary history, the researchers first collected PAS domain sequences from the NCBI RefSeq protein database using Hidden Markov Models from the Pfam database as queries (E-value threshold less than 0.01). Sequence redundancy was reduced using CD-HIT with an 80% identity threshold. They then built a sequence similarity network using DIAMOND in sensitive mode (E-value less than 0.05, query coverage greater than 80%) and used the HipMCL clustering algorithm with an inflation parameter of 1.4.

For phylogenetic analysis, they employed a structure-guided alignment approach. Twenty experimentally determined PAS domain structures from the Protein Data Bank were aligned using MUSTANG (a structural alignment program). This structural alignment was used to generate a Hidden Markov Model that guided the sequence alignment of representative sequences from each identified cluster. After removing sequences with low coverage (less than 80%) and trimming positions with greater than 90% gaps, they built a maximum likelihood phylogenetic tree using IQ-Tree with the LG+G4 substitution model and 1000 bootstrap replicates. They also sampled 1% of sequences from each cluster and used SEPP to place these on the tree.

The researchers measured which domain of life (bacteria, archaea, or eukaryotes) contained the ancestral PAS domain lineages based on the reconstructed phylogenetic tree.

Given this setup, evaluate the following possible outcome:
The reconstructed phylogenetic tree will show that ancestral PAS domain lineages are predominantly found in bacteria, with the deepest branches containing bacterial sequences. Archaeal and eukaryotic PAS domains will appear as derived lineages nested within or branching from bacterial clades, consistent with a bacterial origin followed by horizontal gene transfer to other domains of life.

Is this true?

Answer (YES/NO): YES